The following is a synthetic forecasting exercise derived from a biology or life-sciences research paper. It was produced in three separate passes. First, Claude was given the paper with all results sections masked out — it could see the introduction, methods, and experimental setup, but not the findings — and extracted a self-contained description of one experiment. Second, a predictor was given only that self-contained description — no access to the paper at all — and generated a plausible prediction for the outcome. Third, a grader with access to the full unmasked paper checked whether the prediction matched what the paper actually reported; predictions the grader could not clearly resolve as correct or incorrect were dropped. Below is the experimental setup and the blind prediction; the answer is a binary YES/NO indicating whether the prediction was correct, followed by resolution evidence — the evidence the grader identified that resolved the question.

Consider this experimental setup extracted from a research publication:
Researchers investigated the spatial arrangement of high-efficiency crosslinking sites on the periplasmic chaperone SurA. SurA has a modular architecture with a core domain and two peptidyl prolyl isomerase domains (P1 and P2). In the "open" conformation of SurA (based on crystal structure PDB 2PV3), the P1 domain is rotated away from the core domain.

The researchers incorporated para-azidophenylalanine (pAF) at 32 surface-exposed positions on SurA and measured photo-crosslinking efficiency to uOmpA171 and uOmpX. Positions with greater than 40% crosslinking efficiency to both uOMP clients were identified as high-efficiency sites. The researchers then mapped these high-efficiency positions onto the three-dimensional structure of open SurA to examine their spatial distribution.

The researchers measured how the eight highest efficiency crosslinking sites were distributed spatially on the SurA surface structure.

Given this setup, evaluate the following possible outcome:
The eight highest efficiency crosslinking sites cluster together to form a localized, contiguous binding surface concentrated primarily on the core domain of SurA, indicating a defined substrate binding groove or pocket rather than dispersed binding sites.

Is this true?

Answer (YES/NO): NO